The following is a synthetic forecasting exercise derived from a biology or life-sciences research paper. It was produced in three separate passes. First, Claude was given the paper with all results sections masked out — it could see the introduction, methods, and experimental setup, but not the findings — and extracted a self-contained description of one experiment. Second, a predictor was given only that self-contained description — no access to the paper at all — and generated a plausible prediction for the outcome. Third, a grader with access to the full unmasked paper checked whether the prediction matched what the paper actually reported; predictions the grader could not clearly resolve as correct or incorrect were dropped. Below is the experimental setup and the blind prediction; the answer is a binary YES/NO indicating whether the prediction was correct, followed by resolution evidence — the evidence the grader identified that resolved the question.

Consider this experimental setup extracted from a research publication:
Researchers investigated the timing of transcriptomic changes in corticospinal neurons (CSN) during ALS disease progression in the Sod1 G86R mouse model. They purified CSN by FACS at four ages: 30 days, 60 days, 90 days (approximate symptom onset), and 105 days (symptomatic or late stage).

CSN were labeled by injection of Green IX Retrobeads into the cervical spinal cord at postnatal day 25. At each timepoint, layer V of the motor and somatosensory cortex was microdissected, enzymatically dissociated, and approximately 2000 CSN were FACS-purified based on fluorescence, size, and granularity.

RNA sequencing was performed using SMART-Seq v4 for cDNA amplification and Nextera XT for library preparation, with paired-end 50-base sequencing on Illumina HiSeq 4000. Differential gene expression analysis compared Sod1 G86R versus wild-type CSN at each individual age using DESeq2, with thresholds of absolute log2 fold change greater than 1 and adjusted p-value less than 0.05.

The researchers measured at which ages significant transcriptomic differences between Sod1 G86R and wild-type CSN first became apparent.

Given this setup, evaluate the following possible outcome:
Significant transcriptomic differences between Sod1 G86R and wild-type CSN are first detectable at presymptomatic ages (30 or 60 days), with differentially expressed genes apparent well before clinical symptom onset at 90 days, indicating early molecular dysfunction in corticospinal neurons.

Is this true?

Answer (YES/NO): YES